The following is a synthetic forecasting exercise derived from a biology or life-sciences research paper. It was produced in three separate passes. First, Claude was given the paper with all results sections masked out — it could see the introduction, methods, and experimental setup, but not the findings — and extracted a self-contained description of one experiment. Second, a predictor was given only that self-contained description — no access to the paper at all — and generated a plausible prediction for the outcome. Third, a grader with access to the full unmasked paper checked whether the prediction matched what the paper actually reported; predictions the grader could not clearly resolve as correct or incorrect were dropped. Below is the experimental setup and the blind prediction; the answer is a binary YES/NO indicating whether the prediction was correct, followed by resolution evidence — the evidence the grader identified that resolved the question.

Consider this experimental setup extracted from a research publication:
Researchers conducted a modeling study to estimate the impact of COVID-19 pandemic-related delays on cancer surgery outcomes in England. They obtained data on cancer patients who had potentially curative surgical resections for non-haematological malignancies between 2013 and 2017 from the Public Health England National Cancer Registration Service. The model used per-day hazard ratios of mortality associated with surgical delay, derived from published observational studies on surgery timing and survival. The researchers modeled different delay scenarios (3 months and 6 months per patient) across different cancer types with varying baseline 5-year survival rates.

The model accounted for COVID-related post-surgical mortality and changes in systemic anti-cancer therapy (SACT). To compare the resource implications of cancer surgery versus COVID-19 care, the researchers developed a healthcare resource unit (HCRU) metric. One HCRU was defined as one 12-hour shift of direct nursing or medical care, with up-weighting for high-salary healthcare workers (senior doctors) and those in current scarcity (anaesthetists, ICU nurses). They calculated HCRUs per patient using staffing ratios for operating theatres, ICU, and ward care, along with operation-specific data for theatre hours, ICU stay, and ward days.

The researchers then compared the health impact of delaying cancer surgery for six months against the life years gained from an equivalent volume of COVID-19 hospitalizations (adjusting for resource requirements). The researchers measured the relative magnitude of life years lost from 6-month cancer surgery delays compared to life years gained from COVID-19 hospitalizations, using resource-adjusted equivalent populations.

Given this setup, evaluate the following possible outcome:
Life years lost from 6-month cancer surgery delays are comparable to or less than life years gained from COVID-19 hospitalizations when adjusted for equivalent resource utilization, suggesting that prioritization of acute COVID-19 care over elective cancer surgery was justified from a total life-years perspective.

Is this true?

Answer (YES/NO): NO